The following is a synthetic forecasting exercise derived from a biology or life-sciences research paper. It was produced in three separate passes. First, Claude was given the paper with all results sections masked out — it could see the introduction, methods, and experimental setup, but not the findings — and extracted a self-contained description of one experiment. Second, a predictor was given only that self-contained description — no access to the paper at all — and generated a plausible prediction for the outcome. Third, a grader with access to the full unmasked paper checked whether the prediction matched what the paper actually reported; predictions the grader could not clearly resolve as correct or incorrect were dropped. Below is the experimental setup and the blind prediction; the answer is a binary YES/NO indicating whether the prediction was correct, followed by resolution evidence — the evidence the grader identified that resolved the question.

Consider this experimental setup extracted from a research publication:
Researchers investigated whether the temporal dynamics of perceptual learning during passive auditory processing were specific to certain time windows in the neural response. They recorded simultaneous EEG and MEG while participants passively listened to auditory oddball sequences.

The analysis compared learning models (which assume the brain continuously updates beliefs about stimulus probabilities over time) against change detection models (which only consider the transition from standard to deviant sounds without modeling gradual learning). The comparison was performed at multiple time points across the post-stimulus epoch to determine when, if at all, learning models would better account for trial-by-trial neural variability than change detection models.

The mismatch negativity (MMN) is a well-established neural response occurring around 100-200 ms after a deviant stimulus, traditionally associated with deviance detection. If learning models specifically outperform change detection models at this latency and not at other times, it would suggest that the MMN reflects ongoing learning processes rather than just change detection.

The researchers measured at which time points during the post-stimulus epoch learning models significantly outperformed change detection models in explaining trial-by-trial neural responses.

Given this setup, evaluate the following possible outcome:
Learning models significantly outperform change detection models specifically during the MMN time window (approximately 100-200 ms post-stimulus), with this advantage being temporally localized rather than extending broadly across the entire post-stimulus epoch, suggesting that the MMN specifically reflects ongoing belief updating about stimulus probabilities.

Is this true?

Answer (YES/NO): YES